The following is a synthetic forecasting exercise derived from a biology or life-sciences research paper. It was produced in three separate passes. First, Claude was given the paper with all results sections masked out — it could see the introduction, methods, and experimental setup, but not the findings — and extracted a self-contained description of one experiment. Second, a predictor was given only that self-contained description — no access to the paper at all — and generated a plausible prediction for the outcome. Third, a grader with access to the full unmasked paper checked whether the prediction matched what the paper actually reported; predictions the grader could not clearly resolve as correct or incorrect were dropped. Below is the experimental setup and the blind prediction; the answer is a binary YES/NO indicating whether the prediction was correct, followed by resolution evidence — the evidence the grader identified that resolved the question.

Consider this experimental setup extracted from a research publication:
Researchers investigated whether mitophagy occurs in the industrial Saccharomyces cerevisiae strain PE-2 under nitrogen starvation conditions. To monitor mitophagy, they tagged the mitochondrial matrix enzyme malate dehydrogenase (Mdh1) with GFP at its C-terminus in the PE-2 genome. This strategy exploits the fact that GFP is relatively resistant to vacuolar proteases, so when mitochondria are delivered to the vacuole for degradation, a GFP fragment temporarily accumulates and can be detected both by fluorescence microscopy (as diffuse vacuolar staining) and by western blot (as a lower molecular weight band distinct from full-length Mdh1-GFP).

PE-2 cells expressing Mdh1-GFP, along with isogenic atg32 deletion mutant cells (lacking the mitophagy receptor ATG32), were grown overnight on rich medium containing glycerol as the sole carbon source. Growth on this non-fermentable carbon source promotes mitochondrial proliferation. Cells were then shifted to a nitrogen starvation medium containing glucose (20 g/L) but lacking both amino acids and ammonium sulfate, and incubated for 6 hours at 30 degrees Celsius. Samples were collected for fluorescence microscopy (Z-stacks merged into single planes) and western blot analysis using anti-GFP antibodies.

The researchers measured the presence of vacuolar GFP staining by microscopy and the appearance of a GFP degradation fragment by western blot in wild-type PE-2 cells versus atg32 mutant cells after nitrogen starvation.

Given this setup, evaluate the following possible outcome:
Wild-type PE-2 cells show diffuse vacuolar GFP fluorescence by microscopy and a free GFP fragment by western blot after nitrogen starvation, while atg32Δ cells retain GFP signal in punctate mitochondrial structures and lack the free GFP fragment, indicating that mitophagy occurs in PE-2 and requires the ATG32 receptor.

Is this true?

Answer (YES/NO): YES